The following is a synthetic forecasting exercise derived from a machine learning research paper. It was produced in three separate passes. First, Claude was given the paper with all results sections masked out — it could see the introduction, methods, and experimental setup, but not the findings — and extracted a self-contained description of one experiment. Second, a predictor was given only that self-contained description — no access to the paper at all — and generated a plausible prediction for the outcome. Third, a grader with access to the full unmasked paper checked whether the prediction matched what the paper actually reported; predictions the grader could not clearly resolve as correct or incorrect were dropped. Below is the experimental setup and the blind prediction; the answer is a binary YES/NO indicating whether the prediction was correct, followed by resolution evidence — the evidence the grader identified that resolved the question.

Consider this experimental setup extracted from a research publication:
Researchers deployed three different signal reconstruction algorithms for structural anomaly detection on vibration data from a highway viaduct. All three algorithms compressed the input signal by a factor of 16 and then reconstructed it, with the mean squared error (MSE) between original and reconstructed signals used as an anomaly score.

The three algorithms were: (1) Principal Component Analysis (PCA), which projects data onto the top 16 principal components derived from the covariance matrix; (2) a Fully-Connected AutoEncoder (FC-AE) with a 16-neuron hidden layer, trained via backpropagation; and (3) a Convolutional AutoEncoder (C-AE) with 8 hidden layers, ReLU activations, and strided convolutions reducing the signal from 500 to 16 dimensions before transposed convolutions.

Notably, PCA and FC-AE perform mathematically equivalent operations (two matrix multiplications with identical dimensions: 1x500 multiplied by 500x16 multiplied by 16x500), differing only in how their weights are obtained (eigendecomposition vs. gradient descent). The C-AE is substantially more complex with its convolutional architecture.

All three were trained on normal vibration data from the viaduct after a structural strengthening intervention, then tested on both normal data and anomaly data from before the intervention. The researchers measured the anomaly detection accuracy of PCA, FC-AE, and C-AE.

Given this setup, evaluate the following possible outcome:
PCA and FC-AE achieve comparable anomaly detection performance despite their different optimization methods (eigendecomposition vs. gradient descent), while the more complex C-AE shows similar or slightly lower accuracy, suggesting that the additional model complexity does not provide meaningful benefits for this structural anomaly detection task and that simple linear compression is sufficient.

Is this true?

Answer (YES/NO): NO